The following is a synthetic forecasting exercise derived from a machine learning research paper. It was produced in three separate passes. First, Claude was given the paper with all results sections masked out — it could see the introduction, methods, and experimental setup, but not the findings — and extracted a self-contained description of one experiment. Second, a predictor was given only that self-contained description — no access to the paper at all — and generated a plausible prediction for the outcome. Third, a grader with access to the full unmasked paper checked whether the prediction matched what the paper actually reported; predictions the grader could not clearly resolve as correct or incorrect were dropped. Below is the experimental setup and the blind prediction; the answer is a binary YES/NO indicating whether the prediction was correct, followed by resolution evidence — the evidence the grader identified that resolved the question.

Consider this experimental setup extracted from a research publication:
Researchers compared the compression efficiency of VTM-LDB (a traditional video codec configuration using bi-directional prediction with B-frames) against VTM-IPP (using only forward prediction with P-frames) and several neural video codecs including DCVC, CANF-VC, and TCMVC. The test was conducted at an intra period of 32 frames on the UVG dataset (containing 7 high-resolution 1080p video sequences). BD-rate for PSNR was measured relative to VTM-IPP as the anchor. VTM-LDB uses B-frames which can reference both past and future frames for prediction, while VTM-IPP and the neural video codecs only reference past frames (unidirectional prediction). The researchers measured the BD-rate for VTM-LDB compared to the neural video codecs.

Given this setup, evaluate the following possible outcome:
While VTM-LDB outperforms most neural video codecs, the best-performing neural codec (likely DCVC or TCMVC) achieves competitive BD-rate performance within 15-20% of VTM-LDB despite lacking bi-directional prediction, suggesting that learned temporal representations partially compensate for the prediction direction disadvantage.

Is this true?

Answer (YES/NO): NO